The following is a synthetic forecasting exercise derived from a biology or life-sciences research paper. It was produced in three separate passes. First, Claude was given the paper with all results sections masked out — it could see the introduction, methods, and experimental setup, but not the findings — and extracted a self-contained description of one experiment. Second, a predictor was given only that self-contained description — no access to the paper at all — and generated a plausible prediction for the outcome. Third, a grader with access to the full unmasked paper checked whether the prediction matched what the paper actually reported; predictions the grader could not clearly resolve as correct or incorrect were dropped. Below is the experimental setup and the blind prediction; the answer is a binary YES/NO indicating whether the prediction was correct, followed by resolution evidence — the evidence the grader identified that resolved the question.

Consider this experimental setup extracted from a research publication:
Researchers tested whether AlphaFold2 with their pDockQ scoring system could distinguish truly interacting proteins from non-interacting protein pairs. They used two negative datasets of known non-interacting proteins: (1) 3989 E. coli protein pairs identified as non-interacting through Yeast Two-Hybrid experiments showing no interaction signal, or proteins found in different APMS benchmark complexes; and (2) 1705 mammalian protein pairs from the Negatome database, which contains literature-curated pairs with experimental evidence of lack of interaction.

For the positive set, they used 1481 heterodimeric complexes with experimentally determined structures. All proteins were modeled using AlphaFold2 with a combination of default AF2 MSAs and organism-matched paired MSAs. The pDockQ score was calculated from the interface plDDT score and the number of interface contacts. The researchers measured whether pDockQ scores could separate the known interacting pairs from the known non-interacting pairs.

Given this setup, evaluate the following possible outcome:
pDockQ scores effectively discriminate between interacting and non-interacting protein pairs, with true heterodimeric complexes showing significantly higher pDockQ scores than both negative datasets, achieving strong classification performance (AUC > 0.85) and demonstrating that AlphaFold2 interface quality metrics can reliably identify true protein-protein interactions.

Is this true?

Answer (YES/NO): YES